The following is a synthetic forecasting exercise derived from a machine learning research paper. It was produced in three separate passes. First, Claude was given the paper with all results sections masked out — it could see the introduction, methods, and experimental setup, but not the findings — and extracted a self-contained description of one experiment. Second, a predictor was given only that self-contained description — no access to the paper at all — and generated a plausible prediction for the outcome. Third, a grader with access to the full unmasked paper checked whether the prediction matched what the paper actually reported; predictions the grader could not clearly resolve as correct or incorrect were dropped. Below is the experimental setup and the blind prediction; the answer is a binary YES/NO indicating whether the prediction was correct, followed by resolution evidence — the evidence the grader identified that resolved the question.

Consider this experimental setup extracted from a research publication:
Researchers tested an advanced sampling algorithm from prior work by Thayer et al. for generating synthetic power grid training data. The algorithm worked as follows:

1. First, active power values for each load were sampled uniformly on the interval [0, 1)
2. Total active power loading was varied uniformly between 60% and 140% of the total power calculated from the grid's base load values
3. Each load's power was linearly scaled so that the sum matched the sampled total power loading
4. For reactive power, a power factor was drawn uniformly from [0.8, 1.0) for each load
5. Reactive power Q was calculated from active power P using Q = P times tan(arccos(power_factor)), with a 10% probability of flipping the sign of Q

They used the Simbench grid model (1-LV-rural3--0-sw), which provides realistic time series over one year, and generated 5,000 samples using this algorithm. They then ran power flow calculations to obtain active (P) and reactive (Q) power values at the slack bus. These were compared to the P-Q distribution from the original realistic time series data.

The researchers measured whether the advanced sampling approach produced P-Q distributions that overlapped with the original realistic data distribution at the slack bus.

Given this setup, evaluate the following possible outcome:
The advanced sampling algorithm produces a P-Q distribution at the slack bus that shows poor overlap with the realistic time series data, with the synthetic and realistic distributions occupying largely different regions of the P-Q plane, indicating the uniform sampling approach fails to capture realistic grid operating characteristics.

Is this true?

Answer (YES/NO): YES